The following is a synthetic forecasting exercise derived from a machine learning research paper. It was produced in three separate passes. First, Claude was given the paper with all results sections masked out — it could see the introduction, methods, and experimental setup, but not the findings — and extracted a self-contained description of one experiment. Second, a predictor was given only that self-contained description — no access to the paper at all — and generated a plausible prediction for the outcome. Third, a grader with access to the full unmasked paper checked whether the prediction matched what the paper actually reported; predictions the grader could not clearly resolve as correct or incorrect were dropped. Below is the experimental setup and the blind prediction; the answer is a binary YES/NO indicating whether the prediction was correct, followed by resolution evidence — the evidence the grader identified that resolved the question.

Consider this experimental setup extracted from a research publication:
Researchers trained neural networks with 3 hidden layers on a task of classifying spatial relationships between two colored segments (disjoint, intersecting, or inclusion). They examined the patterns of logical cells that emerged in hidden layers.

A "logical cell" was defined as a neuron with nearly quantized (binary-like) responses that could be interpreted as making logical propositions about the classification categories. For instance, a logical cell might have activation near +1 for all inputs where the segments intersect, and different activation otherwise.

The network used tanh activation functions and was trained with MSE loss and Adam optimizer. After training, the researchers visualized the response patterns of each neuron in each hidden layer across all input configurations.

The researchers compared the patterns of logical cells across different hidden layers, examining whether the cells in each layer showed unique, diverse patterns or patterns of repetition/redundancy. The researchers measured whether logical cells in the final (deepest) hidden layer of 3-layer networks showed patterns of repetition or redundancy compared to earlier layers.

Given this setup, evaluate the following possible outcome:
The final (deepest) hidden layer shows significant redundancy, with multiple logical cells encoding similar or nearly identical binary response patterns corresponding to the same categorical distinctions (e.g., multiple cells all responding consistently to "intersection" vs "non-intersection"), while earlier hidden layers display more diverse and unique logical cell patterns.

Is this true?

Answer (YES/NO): YES